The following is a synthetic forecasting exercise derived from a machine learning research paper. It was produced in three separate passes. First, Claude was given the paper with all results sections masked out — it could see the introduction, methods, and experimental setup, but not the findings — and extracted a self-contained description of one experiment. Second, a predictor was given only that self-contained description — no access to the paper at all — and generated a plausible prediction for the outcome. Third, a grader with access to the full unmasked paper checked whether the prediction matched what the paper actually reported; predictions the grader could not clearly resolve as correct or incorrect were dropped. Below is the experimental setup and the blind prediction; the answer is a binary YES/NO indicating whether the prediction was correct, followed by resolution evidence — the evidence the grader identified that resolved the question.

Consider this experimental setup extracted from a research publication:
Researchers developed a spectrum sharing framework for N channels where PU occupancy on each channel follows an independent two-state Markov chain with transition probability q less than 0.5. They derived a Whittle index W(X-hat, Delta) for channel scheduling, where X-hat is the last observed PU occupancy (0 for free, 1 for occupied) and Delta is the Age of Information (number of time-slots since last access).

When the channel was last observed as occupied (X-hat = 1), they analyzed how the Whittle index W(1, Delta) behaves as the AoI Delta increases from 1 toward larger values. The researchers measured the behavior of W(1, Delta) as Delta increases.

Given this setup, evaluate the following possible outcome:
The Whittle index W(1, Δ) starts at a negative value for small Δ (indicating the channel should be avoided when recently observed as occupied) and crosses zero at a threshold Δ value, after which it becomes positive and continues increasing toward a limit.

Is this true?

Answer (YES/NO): NO